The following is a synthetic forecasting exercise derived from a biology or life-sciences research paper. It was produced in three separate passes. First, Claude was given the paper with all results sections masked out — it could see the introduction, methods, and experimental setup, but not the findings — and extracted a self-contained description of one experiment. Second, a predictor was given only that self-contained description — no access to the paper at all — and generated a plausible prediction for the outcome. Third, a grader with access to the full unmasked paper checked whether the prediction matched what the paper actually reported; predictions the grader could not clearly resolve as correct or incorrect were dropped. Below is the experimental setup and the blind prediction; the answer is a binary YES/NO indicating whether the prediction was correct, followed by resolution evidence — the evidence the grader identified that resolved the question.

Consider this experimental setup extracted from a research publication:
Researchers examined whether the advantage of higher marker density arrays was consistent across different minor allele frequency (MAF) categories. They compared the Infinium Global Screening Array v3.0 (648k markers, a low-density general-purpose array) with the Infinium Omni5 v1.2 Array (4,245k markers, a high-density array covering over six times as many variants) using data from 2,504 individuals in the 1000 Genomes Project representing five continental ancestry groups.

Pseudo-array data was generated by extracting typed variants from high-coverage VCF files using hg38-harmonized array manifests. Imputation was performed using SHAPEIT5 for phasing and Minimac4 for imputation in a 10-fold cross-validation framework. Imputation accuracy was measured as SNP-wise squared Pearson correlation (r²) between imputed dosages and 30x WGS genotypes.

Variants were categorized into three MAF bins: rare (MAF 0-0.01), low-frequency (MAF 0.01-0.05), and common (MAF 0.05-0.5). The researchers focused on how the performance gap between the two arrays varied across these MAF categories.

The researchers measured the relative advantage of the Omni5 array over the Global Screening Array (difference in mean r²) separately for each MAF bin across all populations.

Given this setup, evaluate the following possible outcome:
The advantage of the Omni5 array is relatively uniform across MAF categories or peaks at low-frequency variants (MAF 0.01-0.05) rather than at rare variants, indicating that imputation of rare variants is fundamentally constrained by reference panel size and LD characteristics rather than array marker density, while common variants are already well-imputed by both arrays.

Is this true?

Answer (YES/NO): NO